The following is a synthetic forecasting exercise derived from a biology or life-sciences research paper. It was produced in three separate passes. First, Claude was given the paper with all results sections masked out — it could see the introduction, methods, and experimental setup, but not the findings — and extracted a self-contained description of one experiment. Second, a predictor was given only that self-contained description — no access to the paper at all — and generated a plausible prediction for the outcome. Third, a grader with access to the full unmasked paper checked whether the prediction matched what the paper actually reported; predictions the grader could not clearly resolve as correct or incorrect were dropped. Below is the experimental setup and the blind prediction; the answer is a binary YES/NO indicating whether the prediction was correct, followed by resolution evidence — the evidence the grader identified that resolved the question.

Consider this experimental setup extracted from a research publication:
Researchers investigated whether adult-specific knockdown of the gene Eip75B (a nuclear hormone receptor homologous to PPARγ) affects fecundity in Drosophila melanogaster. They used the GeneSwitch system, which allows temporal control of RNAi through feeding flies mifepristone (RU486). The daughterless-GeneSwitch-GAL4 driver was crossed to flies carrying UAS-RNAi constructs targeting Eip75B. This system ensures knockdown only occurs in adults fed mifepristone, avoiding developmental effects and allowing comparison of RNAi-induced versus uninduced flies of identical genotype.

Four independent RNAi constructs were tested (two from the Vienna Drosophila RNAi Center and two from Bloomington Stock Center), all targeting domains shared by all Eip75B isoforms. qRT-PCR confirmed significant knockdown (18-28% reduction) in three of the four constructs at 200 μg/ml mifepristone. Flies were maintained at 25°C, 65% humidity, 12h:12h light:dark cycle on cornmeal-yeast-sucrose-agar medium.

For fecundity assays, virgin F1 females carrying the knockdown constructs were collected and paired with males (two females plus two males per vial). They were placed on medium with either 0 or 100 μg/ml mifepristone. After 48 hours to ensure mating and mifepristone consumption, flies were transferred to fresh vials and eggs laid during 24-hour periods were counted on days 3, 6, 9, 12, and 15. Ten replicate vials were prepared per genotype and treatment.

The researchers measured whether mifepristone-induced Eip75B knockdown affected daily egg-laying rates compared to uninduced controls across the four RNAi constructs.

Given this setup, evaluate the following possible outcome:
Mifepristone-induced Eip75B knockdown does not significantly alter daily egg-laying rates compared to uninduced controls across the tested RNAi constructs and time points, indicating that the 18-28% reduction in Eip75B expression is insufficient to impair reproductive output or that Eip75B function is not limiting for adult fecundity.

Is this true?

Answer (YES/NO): NO